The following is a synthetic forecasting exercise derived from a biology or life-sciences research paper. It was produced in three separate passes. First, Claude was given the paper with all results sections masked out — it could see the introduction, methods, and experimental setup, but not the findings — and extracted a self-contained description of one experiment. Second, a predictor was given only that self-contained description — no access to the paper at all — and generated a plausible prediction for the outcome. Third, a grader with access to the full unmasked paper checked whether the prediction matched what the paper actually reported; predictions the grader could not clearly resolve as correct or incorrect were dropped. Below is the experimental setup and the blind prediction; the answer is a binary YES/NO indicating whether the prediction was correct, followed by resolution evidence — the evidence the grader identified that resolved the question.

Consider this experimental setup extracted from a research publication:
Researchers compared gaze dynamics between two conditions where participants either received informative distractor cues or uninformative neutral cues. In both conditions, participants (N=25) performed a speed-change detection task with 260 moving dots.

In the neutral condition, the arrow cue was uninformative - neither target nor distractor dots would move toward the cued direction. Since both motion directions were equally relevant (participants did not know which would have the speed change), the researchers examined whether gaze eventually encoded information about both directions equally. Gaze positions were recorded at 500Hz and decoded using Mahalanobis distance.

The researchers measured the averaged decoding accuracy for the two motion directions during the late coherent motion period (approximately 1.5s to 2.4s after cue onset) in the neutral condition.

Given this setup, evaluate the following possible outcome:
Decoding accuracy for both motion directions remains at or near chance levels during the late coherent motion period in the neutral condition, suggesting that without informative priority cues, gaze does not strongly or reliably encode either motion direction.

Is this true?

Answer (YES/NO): NO